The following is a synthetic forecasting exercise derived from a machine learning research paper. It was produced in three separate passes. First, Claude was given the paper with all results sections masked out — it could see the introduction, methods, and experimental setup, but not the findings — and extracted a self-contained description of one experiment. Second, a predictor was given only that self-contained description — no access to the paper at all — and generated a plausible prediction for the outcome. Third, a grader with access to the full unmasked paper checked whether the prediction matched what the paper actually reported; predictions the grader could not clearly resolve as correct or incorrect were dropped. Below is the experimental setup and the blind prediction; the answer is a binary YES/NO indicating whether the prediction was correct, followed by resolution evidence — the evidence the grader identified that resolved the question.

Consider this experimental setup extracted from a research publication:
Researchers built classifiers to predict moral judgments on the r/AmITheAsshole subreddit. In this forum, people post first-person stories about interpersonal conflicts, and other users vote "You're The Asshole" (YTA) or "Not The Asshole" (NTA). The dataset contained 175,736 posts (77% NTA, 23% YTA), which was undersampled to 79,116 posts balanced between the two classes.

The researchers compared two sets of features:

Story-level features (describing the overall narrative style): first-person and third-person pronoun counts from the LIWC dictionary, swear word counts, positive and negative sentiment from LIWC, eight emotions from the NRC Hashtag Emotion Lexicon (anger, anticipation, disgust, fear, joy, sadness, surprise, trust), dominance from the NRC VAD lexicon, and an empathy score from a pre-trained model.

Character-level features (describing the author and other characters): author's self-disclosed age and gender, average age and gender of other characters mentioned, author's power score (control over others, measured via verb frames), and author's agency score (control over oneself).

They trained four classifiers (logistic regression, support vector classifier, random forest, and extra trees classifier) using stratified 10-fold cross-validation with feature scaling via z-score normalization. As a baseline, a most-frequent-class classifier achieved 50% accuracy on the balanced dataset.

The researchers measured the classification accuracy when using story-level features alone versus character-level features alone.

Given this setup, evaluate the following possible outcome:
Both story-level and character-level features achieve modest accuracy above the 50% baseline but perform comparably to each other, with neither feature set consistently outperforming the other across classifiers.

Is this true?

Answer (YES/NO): NO